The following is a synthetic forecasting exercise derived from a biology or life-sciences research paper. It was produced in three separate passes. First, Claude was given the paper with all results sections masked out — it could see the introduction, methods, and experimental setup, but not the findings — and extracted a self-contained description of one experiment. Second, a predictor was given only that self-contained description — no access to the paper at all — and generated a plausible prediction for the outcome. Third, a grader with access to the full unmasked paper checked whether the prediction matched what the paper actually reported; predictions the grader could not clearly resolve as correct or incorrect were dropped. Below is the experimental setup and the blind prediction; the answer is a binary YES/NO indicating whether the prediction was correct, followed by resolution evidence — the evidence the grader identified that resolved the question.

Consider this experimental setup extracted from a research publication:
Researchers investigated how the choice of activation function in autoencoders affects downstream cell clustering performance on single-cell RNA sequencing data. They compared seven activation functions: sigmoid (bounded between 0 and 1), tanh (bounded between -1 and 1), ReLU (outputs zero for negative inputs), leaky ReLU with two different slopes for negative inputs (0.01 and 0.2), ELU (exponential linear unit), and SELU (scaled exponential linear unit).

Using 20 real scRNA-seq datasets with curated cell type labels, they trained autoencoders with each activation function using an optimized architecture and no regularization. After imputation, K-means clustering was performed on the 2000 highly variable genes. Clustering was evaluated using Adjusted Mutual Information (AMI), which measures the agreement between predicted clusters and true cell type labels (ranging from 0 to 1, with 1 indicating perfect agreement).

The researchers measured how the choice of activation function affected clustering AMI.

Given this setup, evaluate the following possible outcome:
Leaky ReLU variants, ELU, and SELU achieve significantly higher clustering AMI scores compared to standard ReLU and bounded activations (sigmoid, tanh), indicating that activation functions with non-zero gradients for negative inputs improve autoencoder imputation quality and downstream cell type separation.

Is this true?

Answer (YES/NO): NO